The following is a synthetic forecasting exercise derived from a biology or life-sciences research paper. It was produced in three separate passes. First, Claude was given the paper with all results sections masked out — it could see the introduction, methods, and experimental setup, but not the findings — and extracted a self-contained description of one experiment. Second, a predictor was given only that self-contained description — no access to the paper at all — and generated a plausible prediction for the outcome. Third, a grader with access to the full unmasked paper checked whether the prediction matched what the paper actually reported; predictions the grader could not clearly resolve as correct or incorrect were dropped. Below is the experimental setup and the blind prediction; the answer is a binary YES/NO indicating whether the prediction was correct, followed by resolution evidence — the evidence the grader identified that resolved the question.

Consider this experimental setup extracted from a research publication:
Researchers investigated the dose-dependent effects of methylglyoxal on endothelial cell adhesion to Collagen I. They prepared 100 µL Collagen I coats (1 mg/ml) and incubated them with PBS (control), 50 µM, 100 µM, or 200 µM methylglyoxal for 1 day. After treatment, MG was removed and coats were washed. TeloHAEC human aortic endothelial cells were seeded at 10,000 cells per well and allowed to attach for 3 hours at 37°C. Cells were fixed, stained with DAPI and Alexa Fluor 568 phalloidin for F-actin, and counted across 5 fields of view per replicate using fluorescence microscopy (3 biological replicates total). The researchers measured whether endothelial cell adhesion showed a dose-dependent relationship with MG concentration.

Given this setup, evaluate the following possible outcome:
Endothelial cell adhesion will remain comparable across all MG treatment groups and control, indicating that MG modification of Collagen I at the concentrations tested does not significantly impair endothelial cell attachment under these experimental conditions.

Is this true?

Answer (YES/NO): NO